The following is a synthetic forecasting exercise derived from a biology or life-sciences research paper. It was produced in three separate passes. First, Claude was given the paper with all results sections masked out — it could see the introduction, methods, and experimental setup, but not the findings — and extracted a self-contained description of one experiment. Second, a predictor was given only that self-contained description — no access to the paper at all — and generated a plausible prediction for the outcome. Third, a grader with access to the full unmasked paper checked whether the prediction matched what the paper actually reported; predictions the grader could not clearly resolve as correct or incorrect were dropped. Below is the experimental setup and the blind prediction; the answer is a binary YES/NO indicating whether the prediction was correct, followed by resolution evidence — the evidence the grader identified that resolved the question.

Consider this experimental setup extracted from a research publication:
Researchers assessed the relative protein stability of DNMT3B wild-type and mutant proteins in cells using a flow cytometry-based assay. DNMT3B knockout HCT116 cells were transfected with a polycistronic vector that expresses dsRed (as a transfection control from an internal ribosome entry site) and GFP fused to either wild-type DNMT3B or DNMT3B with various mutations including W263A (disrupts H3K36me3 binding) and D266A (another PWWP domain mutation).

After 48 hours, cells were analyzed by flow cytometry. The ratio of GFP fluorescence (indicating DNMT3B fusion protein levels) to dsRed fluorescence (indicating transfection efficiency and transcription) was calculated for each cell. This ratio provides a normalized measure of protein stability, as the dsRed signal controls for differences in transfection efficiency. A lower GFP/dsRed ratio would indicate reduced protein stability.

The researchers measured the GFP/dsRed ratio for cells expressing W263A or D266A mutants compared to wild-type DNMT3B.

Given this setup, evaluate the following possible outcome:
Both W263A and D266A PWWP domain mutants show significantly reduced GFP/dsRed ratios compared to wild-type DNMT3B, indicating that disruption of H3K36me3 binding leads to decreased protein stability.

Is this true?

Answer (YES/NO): NO